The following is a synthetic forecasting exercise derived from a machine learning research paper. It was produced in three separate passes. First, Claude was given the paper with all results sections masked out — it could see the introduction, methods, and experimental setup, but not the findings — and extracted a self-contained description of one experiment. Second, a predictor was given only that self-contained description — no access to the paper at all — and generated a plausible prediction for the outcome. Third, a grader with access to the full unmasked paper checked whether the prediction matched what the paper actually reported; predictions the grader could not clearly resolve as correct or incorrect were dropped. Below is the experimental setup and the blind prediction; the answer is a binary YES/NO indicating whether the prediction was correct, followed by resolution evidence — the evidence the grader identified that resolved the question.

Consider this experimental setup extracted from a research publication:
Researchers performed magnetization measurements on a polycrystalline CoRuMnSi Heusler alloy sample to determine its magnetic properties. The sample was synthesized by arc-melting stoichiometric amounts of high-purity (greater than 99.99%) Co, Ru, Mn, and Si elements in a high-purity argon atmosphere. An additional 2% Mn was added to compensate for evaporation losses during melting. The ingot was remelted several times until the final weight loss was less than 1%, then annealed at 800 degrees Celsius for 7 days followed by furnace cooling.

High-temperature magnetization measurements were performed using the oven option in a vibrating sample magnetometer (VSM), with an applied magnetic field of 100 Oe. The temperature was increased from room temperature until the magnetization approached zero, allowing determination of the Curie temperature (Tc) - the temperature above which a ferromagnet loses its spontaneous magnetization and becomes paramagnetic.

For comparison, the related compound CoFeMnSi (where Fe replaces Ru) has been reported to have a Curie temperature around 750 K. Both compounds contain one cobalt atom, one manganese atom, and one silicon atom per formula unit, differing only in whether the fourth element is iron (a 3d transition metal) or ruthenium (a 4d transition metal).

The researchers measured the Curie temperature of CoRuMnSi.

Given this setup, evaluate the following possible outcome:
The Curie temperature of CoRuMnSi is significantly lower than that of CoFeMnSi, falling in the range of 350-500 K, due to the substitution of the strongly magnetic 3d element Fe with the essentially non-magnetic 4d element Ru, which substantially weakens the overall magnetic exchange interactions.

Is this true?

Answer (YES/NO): NO